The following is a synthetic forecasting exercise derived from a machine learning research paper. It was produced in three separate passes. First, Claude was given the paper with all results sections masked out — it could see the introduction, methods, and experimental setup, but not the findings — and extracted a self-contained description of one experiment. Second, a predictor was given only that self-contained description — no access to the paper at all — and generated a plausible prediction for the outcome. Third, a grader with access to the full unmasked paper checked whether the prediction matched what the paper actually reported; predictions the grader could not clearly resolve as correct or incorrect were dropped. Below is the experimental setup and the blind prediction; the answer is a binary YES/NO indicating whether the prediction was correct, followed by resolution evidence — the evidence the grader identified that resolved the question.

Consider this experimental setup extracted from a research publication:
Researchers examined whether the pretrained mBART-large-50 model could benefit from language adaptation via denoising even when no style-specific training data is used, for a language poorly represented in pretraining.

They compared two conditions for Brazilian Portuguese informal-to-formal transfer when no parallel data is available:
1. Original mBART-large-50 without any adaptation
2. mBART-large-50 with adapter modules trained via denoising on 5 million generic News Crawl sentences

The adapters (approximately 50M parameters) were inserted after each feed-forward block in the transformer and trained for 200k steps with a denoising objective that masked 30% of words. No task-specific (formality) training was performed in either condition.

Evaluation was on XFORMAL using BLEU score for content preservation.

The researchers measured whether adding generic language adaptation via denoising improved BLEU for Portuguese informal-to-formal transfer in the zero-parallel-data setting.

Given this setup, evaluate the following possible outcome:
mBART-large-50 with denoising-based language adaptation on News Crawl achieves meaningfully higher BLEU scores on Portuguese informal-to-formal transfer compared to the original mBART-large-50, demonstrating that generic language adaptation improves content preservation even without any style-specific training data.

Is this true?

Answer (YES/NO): YES